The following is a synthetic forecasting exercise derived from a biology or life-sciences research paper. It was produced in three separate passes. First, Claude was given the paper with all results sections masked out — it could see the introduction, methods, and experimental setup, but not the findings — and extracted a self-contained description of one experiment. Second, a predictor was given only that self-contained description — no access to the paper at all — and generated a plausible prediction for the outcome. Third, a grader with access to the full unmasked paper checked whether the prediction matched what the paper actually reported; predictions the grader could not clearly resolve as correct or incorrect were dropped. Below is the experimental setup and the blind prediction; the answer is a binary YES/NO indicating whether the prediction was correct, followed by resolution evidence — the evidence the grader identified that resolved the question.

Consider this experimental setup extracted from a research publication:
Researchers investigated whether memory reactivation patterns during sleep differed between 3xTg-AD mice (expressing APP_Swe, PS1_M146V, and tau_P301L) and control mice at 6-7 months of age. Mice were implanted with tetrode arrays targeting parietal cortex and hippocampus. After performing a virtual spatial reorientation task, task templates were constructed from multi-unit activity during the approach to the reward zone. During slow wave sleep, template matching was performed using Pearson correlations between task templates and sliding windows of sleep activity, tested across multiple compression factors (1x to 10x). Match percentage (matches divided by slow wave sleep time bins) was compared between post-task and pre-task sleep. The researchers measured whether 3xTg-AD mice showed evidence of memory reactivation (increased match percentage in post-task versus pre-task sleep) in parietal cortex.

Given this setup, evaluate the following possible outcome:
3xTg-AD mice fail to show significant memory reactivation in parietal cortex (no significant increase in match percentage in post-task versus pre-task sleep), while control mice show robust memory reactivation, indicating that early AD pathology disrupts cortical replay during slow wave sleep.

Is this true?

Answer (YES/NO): NO